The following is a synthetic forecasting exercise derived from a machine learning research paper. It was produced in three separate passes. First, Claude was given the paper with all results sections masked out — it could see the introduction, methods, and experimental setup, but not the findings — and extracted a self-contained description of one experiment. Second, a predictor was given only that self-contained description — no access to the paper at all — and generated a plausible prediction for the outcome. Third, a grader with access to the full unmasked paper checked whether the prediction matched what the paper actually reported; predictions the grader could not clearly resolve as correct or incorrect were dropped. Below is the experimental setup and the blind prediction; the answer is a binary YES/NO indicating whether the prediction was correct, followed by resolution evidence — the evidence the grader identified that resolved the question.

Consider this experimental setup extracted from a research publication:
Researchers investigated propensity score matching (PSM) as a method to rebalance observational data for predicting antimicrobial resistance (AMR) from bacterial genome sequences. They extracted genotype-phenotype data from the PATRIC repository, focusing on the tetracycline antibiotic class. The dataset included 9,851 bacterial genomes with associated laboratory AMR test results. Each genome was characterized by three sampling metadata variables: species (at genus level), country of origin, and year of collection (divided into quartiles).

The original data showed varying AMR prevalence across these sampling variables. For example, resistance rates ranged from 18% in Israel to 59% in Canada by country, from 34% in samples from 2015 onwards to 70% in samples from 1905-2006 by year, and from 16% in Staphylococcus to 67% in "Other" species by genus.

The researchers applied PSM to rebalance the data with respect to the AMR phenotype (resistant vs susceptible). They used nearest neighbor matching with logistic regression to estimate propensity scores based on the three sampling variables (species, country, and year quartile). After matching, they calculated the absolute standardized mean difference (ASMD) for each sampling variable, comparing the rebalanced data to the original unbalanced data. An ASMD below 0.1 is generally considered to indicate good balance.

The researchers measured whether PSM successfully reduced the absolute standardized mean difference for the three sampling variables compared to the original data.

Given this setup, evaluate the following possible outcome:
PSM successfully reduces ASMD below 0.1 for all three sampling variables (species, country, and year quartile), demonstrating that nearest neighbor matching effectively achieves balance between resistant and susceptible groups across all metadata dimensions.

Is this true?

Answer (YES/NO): NO